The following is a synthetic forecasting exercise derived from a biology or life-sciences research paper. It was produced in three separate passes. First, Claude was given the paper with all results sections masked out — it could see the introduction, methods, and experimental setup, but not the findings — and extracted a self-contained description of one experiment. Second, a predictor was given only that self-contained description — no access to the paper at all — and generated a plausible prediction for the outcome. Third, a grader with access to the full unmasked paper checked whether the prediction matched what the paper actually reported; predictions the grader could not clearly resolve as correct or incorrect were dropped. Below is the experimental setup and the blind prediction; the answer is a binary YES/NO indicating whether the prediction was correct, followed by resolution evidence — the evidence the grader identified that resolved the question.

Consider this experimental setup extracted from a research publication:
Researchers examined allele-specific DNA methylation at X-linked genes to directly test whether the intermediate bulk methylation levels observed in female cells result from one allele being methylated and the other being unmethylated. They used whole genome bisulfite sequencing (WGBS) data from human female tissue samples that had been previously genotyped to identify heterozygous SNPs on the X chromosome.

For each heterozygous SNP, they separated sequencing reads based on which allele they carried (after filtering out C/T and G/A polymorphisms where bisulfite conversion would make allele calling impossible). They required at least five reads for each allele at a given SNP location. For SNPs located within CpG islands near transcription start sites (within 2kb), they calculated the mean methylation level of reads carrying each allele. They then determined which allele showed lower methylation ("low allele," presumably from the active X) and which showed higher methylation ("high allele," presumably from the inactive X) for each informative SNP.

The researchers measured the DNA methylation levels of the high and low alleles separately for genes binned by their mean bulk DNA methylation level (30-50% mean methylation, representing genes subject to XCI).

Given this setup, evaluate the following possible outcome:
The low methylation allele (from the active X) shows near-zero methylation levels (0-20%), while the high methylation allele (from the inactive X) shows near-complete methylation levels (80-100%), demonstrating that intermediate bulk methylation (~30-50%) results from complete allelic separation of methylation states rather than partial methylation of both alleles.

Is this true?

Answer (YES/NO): NO